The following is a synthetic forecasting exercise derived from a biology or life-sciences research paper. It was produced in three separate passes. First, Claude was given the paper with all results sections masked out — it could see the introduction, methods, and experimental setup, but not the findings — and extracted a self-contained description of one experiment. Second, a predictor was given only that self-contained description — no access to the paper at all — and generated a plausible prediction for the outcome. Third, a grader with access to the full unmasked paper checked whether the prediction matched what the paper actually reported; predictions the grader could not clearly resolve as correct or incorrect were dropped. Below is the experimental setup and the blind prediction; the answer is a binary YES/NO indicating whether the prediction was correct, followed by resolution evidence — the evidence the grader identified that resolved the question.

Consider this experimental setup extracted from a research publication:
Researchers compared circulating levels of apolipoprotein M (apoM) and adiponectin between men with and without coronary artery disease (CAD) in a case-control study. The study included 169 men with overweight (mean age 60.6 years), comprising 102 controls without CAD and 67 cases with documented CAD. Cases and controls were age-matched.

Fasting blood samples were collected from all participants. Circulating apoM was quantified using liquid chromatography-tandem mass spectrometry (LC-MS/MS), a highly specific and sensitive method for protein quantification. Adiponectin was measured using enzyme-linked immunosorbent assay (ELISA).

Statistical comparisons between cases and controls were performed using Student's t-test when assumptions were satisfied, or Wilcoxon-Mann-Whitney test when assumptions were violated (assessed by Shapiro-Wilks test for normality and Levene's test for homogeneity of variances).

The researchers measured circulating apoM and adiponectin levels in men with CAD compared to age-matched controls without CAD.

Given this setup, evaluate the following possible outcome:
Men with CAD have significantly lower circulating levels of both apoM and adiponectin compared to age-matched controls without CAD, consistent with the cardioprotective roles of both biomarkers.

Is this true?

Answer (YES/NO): NO